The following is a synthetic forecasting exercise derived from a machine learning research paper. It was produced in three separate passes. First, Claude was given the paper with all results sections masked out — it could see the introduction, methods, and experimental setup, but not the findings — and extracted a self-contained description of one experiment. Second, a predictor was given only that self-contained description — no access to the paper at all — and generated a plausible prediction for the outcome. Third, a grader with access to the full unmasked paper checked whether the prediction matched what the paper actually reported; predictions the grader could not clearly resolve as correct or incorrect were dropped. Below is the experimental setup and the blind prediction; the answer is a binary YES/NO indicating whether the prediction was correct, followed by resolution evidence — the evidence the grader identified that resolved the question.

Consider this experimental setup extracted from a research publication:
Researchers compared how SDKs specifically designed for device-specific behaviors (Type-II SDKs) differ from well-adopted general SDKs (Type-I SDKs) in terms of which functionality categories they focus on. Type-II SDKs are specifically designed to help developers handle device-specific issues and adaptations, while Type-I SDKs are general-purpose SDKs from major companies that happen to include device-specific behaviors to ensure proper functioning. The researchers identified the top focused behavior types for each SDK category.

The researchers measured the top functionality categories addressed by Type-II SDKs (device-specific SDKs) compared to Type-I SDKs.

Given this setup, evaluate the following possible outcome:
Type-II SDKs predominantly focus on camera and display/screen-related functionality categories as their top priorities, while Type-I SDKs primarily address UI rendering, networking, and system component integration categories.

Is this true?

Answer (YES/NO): NO